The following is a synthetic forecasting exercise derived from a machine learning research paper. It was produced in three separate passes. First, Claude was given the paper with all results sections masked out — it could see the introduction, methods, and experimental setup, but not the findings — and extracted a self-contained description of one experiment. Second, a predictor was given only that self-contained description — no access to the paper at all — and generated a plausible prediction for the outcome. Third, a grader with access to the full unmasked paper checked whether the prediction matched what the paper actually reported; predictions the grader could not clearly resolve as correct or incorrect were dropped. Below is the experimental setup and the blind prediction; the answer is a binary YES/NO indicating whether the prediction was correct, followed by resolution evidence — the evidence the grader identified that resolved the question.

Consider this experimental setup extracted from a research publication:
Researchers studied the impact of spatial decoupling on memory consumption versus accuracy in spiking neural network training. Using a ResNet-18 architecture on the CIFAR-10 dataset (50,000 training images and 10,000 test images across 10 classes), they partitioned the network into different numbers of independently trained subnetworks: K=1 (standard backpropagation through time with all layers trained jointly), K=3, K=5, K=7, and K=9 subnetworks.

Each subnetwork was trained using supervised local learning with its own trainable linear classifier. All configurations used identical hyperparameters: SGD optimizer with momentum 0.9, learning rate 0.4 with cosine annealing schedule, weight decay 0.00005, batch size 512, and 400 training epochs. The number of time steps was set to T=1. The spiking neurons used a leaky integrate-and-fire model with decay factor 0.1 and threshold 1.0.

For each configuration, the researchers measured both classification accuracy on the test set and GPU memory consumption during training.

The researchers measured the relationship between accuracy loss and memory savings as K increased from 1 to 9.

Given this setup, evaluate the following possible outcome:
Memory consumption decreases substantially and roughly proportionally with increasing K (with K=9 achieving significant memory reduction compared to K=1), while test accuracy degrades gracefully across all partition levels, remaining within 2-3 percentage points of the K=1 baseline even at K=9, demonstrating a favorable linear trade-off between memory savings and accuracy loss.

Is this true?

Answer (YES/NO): NO